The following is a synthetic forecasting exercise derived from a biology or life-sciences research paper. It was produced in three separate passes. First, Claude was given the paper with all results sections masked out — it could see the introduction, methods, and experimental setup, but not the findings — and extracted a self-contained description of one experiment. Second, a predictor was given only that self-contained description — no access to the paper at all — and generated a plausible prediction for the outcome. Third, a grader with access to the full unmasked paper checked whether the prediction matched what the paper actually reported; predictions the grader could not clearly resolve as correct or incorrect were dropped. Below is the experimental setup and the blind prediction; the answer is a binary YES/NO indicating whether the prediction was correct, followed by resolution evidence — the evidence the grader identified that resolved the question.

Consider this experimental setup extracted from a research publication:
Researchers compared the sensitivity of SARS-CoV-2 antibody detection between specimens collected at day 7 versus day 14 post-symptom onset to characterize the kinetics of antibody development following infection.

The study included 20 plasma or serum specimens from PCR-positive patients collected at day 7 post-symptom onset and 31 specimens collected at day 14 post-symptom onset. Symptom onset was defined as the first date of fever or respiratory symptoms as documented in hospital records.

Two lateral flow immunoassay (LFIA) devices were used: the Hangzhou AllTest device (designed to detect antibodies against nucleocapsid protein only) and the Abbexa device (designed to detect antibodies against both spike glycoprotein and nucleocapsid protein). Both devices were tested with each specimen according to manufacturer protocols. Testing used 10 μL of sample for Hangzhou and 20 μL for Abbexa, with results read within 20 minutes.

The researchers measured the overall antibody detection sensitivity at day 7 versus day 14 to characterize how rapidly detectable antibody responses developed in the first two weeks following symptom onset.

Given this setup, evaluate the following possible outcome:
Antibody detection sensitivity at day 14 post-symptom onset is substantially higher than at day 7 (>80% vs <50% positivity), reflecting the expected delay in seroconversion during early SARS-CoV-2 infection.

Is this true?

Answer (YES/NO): NO